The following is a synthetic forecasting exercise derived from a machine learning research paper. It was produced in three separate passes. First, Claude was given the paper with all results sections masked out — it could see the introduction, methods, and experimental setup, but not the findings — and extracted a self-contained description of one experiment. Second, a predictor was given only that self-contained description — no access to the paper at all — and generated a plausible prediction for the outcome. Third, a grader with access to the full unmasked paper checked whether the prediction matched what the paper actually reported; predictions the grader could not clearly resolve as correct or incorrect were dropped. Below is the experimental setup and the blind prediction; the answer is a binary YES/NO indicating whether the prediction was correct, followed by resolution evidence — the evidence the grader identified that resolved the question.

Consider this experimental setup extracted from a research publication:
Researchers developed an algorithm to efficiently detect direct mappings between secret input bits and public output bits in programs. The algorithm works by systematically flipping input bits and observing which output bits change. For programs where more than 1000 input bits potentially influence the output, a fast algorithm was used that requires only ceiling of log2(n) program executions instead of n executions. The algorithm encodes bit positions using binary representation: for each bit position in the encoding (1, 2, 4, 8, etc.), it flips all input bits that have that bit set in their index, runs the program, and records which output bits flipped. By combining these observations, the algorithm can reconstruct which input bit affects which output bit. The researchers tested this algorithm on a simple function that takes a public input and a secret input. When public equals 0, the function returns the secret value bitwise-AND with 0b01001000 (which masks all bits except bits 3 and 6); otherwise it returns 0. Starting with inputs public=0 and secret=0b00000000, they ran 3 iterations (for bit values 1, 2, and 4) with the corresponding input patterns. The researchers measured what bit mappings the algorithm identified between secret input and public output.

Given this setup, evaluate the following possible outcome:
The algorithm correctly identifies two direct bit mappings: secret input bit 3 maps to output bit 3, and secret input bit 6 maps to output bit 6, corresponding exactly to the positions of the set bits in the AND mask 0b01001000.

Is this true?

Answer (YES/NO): YES